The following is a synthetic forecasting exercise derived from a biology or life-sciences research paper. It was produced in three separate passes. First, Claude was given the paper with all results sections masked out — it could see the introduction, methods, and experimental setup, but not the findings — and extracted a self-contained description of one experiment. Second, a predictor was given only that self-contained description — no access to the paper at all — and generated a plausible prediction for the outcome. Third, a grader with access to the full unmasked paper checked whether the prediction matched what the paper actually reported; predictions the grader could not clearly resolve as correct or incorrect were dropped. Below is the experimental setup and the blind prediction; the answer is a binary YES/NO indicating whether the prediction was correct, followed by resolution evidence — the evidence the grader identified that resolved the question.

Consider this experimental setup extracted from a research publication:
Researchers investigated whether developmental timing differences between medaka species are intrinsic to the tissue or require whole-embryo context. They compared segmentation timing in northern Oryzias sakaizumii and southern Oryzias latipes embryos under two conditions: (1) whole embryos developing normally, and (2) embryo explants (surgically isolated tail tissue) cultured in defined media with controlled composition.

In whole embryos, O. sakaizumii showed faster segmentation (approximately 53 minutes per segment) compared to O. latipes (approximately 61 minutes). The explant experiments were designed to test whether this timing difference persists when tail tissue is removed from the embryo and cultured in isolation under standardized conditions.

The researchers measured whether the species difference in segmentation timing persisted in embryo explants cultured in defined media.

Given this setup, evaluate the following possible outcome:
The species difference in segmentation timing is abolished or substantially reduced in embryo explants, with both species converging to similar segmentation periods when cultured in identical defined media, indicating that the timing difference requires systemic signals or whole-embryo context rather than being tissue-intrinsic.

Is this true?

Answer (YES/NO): NO